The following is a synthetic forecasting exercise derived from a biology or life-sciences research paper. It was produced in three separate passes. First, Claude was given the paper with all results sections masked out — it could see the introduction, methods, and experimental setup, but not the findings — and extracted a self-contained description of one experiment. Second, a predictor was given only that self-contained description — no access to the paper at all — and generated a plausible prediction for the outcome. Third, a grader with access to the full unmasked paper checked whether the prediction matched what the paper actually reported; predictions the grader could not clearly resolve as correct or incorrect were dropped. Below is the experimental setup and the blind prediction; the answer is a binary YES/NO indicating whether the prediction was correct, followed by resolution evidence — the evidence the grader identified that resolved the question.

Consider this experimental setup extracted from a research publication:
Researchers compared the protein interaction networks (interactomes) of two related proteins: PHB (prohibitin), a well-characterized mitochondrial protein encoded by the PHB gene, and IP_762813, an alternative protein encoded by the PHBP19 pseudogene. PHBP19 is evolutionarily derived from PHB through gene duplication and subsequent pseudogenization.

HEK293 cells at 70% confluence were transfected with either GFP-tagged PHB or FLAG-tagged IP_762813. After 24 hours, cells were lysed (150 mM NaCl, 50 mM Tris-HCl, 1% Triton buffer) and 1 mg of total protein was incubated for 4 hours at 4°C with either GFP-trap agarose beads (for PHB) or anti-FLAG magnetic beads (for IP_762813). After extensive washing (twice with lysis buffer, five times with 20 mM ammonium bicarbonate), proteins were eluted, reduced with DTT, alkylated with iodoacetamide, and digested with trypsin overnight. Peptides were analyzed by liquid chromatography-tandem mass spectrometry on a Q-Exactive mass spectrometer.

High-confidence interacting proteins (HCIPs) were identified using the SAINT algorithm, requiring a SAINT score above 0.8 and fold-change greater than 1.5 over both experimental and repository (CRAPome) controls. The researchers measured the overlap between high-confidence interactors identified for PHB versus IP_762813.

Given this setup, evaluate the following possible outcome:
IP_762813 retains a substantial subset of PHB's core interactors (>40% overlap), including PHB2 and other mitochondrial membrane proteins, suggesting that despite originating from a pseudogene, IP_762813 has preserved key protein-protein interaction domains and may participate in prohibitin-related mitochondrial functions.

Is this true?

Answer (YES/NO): NO